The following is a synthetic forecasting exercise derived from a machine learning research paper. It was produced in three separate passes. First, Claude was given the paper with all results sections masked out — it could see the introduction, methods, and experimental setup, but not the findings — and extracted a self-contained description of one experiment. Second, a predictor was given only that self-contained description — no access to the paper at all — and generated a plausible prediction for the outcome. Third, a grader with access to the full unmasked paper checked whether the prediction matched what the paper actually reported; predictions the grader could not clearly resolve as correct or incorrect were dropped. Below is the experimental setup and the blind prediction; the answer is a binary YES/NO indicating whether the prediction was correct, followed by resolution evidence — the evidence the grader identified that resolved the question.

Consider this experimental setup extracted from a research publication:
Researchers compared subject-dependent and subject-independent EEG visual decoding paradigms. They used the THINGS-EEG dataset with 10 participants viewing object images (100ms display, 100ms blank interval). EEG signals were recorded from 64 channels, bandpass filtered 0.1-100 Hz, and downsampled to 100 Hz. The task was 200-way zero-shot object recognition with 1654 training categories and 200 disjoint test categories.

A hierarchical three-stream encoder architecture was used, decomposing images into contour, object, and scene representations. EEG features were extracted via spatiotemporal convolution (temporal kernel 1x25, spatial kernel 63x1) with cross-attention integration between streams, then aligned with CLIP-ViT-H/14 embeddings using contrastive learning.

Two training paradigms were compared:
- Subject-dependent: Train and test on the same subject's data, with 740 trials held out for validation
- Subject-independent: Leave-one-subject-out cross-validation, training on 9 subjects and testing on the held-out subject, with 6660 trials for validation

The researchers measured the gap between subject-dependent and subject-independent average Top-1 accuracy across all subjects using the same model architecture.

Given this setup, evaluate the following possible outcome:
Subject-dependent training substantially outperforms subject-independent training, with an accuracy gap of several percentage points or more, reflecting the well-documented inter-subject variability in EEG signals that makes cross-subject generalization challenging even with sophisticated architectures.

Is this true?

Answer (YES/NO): YES